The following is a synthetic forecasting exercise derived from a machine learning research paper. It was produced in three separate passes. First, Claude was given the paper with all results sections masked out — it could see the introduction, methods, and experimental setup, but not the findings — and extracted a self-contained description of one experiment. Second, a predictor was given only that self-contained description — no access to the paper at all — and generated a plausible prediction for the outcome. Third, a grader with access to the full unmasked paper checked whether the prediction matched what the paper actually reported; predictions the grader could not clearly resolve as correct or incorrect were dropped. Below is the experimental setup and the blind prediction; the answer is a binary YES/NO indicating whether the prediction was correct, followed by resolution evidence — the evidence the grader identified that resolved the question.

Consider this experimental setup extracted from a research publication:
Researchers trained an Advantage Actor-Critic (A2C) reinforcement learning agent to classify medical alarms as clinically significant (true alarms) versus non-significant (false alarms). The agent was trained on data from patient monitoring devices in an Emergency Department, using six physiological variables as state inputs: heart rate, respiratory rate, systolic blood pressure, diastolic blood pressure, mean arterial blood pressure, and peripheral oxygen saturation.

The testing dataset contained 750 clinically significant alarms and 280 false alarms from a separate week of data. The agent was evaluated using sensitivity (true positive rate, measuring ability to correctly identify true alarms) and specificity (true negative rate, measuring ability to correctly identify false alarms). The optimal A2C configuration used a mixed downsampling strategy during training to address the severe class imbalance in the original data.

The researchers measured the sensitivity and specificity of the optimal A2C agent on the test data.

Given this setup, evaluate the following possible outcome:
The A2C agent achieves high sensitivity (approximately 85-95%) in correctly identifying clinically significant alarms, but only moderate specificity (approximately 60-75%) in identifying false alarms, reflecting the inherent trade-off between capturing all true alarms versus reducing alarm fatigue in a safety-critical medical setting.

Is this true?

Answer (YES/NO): NO